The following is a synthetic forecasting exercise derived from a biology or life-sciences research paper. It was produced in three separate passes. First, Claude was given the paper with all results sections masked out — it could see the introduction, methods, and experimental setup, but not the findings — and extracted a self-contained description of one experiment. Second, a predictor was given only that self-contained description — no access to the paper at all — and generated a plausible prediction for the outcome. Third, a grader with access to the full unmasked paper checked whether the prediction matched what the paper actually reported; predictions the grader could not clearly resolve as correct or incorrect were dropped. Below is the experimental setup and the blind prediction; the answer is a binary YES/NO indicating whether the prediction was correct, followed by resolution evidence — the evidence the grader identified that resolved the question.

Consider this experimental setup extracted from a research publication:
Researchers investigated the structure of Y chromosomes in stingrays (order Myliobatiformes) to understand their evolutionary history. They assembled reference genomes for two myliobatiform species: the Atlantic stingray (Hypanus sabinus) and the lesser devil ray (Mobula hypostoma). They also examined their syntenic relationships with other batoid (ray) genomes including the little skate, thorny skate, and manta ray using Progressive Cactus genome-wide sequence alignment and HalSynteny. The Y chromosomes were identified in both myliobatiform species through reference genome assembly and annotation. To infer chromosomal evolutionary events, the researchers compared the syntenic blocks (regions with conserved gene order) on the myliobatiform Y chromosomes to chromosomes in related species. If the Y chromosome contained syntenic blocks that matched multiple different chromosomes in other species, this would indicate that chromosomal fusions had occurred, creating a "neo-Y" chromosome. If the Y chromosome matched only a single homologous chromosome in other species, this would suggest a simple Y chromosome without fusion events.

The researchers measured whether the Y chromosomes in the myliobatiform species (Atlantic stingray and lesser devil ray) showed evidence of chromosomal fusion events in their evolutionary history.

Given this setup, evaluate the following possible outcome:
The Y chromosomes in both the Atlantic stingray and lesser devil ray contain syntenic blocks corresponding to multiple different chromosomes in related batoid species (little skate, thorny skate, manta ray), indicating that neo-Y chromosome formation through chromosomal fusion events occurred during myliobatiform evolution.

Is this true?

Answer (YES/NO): YES